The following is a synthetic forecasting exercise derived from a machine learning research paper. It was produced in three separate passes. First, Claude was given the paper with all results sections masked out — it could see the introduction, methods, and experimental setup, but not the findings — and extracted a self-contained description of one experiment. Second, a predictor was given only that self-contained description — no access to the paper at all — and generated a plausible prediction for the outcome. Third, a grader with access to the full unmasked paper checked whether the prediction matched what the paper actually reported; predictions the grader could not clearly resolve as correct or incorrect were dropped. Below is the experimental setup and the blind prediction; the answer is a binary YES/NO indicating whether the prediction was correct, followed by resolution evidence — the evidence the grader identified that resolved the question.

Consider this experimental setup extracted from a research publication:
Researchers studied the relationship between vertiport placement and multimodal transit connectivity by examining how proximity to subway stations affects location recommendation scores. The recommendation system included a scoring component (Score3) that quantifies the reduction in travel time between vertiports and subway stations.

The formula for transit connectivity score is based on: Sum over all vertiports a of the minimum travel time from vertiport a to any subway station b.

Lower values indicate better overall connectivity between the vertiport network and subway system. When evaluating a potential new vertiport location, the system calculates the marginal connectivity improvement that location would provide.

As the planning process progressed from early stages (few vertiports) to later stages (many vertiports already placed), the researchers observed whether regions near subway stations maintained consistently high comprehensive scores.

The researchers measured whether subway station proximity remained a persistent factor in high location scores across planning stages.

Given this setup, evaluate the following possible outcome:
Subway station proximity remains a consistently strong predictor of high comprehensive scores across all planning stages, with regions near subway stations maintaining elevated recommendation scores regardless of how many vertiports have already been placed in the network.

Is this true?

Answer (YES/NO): YES